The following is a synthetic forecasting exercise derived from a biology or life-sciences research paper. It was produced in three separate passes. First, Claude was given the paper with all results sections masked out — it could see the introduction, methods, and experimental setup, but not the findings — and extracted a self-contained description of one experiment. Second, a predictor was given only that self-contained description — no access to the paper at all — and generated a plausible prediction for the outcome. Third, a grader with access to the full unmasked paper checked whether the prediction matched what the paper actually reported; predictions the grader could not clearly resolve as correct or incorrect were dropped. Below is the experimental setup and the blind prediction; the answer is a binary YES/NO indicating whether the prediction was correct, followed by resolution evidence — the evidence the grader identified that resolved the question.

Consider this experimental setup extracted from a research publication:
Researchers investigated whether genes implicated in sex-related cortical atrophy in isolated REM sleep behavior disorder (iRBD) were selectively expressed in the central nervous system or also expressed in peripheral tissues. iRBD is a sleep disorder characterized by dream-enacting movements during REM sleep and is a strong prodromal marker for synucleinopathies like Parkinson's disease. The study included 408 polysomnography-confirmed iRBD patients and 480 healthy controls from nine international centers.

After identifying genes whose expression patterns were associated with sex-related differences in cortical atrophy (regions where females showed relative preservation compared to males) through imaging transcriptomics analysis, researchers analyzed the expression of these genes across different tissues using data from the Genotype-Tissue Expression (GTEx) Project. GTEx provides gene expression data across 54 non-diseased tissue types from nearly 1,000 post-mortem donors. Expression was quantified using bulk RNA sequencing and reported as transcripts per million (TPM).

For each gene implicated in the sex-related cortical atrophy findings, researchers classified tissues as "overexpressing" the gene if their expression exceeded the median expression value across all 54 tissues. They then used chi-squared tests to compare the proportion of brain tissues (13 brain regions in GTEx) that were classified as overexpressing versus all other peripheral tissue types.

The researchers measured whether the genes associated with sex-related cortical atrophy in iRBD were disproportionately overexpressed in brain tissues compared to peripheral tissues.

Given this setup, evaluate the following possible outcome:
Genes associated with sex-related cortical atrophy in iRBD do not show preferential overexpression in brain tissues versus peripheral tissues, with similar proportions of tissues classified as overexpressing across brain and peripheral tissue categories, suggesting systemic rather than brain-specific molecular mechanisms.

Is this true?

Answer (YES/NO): NO